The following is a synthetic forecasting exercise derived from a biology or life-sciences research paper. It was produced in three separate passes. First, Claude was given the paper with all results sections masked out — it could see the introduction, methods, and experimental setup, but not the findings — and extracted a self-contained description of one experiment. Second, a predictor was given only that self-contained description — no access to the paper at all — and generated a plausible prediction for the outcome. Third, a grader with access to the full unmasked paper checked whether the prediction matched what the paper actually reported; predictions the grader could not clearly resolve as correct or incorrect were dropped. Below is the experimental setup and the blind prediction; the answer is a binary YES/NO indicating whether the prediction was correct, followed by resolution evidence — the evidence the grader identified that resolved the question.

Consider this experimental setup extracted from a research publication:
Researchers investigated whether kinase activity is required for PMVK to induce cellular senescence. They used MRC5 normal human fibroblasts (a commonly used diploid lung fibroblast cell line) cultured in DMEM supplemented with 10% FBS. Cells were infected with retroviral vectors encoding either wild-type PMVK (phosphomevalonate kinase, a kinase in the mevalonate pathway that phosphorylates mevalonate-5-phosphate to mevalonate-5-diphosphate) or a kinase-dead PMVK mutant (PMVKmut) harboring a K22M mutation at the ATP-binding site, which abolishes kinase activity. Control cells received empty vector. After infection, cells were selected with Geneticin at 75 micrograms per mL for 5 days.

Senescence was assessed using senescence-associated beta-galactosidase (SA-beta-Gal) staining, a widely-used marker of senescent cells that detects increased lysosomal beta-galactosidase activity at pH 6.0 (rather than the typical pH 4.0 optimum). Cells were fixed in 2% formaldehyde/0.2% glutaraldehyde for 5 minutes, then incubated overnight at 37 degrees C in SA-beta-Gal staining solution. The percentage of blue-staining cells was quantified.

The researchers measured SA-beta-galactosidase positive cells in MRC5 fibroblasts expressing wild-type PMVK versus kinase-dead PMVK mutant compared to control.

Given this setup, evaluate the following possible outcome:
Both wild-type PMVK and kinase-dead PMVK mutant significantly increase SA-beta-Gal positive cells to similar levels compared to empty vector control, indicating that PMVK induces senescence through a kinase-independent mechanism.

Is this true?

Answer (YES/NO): NO